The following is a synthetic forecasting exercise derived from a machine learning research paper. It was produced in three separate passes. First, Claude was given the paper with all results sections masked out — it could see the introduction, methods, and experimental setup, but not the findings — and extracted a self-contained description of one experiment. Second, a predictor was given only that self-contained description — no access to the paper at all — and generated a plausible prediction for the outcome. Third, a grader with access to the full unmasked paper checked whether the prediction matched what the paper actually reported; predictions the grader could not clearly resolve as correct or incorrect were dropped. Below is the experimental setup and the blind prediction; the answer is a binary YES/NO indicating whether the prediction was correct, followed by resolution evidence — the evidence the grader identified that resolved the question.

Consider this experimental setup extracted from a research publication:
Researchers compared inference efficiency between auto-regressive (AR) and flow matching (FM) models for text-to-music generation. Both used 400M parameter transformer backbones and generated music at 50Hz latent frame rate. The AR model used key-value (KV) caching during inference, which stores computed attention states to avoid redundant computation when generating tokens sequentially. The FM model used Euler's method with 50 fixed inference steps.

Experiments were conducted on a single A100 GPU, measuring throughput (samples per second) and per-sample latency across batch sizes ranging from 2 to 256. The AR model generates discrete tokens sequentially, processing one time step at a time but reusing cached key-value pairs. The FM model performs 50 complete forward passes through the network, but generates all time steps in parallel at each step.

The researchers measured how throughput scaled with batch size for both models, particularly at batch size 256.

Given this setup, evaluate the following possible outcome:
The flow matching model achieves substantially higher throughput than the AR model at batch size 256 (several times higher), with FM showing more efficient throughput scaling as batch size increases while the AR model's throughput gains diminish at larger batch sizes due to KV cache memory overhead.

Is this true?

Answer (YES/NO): NO